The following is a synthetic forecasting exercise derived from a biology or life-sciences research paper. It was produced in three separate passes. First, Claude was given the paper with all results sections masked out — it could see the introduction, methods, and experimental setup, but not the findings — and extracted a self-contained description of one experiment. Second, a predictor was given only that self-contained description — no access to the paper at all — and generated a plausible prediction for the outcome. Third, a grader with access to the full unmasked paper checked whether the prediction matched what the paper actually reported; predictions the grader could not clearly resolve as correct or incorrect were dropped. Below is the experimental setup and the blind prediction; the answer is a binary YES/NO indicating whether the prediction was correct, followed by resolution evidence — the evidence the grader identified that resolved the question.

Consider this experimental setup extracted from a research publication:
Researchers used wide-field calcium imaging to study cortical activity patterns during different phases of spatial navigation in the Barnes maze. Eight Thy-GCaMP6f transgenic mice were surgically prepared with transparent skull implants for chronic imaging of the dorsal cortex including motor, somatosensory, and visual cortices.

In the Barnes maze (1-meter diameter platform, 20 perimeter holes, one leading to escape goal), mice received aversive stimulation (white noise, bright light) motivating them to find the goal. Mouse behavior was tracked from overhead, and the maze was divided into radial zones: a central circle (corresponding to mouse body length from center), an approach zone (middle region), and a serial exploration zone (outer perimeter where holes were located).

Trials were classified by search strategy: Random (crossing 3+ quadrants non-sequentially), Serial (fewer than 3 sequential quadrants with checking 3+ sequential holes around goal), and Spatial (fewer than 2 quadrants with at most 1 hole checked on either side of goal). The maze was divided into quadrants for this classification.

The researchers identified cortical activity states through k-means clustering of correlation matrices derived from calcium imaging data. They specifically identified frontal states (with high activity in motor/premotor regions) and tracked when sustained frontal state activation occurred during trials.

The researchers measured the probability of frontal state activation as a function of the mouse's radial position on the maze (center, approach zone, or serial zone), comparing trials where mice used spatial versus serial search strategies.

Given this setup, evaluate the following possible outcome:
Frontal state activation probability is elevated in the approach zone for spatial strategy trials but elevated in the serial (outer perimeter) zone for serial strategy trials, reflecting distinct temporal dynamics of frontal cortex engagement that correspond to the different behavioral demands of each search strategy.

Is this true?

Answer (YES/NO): NO